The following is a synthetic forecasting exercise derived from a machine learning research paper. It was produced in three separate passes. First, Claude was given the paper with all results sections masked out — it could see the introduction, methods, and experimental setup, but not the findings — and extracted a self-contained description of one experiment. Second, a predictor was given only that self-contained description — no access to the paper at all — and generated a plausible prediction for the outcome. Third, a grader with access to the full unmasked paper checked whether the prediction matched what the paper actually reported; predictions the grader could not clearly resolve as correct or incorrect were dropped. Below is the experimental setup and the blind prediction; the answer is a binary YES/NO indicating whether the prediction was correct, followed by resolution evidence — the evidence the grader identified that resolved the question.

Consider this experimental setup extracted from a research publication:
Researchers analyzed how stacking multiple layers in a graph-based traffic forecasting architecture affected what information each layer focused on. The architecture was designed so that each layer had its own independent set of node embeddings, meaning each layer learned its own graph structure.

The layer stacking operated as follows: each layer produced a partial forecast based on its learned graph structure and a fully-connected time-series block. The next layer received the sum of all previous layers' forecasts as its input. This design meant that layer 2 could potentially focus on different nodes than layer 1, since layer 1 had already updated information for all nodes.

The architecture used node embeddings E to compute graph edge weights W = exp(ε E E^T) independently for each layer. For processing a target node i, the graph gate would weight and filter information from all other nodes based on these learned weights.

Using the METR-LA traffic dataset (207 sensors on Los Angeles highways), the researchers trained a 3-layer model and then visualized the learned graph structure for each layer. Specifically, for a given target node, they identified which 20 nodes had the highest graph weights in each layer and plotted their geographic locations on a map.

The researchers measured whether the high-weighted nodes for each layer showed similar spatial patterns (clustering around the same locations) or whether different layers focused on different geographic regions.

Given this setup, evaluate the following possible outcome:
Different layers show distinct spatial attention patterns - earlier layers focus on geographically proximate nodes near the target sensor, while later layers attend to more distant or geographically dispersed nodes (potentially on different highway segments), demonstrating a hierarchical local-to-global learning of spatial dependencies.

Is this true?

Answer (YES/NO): NO